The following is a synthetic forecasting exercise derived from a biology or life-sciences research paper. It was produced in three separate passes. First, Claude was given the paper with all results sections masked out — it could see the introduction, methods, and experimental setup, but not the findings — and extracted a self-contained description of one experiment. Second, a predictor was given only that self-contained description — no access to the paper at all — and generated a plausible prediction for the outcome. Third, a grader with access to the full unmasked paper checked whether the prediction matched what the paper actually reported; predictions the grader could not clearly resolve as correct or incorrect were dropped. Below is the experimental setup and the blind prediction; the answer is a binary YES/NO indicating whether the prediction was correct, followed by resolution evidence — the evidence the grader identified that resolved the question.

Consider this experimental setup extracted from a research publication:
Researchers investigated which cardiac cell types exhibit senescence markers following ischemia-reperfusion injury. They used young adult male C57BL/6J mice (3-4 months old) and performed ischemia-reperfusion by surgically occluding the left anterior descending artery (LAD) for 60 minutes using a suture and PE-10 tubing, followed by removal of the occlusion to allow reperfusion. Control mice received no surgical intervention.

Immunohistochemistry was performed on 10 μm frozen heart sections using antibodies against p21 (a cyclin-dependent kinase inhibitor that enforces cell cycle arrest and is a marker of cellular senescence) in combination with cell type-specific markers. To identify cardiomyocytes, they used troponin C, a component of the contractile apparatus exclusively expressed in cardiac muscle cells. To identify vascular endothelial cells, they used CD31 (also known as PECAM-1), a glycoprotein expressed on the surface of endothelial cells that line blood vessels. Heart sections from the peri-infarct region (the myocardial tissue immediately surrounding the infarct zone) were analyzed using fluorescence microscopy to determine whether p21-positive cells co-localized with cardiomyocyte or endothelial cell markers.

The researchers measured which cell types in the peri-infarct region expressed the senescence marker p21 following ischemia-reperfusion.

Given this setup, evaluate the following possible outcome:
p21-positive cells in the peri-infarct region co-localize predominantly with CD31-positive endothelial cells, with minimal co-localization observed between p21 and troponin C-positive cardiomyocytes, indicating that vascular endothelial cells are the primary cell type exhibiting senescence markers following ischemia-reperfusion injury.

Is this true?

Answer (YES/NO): NO